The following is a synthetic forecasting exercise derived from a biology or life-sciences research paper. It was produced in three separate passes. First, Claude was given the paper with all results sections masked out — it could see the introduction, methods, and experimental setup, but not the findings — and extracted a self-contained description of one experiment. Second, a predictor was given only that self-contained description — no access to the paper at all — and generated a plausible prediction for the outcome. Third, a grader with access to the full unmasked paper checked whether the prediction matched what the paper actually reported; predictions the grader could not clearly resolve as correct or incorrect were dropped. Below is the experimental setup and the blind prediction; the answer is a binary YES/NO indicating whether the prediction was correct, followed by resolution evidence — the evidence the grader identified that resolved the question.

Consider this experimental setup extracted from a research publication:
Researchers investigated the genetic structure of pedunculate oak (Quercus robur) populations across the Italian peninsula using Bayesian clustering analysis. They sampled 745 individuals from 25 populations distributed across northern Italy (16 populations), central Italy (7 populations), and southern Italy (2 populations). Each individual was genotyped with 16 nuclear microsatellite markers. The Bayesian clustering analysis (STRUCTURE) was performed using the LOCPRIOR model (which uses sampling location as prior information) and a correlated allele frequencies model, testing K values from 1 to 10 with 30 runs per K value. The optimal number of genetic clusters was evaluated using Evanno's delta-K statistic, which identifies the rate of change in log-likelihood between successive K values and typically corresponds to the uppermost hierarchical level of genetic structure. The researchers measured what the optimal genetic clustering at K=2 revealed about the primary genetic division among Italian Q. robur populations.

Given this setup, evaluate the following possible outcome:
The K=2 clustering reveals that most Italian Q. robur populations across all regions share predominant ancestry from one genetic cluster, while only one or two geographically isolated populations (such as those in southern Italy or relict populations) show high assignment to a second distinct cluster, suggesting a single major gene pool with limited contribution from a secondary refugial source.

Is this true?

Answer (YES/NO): YES